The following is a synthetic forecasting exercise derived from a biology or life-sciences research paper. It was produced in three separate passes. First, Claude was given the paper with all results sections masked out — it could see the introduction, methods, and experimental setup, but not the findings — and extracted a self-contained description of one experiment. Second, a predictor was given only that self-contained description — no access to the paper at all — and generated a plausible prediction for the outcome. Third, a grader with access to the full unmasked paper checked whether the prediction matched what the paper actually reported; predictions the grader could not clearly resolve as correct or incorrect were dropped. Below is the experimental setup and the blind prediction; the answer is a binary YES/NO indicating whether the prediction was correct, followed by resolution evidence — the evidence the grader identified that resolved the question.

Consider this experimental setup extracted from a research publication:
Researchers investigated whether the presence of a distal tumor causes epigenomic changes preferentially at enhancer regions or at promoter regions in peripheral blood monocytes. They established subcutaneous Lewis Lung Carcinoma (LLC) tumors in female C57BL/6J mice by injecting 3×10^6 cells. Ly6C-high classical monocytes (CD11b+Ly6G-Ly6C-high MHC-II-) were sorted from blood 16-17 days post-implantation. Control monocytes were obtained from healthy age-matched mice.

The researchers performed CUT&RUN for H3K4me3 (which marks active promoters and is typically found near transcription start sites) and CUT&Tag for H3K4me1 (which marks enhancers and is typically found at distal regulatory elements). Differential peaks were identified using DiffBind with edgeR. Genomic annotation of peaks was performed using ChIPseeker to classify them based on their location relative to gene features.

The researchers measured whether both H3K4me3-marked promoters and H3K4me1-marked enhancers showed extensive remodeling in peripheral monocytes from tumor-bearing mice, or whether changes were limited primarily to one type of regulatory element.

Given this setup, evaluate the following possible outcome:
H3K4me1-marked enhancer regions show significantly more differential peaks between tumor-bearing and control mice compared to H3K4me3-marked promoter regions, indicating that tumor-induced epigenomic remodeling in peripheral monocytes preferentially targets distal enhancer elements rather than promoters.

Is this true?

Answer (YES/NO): YES